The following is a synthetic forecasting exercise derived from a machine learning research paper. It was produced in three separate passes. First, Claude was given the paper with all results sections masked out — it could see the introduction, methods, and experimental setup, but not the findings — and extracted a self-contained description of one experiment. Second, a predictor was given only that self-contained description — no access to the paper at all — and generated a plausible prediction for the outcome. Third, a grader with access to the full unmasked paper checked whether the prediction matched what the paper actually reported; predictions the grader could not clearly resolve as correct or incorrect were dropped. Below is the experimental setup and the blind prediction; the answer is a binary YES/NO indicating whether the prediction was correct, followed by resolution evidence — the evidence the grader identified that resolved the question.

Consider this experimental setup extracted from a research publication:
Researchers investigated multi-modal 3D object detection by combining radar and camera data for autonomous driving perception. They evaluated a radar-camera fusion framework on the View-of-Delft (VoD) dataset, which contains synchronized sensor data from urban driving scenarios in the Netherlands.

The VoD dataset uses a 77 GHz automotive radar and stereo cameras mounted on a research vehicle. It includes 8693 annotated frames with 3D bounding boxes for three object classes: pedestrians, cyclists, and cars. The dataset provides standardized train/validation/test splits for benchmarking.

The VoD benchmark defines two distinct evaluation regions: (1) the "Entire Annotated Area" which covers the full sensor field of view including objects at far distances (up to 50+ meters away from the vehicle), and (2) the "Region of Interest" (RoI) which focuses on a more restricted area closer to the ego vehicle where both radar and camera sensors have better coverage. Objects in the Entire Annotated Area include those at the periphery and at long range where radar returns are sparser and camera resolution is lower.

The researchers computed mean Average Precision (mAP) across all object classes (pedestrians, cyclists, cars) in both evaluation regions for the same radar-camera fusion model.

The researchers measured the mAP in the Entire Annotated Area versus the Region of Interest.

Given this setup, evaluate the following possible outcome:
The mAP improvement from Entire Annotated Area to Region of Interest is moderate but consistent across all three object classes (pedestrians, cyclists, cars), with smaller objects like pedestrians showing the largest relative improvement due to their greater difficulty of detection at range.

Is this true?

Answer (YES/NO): NO